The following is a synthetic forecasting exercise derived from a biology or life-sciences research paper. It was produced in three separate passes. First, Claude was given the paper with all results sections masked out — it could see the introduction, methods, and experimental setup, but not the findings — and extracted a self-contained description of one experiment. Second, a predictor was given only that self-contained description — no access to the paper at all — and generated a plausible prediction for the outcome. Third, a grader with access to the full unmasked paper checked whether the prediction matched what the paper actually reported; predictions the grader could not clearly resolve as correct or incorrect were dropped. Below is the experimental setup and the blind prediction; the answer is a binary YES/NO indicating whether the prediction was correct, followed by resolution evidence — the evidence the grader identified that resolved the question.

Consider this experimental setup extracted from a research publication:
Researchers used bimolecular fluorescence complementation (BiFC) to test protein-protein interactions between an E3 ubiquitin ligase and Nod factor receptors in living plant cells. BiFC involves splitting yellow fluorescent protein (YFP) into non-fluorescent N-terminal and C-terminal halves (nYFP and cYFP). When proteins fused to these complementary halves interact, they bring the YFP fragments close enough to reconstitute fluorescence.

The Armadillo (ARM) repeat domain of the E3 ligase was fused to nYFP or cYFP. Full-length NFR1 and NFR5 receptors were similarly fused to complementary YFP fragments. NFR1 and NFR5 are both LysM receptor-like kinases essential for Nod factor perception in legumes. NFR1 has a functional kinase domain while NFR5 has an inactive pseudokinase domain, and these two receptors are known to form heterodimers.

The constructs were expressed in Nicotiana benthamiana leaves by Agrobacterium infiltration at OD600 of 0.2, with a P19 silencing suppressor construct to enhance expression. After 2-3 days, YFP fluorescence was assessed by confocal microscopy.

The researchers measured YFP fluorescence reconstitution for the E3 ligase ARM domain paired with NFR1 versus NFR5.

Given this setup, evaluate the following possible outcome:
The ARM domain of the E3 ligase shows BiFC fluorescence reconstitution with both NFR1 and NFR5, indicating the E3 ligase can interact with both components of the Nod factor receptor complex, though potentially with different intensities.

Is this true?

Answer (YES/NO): YES